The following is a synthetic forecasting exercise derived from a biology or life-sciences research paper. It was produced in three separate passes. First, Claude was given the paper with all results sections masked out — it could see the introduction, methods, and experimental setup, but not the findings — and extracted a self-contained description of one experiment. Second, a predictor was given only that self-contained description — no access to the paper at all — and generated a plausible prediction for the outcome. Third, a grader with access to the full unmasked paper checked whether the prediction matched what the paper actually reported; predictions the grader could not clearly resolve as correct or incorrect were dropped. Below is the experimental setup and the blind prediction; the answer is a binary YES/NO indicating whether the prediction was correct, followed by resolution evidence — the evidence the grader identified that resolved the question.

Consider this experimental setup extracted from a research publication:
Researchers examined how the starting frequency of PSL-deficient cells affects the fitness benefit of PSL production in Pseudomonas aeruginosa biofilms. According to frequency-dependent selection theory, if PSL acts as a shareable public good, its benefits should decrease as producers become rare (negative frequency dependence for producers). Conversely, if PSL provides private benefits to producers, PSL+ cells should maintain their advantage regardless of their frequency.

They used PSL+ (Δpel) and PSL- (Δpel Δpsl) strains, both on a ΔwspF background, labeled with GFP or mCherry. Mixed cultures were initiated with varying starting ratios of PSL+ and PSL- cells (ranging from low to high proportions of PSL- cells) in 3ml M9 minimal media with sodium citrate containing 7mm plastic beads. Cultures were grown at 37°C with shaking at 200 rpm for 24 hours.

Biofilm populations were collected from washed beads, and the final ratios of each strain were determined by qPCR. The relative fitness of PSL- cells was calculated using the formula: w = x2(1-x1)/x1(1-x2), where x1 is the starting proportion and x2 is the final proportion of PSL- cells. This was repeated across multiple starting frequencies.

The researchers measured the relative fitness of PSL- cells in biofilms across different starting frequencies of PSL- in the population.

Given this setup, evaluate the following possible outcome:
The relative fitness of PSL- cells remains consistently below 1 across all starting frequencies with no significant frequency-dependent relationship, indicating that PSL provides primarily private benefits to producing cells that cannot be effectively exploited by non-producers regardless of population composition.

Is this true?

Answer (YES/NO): NO